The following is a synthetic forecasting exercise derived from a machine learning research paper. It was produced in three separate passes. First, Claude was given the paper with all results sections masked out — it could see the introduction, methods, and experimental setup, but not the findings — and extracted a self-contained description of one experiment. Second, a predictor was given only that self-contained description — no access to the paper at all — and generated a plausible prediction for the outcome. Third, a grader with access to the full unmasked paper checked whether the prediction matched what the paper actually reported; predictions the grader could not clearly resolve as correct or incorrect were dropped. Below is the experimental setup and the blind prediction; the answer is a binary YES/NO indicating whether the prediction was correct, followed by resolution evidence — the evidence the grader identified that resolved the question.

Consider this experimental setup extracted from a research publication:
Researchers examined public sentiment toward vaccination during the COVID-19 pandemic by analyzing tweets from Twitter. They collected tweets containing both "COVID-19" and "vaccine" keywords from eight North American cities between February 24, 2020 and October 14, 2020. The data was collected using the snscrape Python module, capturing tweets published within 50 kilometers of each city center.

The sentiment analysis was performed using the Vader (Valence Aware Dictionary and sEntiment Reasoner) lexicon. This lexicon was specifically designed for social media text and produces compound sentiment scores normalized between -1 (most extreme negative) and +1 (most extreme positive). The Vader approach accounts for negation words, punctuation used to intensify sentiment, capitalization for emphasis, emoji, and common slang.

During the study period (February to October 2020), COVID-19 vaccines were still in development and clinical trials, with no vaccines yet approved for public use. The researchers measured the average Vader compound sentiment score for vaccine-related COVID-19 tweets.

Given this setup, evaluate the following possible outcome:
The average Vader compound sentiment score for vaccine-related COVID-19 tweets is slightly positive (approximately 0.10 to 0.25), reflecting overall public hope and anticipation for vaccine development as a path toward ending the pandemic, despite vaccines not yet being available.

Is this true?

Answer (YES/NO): NO